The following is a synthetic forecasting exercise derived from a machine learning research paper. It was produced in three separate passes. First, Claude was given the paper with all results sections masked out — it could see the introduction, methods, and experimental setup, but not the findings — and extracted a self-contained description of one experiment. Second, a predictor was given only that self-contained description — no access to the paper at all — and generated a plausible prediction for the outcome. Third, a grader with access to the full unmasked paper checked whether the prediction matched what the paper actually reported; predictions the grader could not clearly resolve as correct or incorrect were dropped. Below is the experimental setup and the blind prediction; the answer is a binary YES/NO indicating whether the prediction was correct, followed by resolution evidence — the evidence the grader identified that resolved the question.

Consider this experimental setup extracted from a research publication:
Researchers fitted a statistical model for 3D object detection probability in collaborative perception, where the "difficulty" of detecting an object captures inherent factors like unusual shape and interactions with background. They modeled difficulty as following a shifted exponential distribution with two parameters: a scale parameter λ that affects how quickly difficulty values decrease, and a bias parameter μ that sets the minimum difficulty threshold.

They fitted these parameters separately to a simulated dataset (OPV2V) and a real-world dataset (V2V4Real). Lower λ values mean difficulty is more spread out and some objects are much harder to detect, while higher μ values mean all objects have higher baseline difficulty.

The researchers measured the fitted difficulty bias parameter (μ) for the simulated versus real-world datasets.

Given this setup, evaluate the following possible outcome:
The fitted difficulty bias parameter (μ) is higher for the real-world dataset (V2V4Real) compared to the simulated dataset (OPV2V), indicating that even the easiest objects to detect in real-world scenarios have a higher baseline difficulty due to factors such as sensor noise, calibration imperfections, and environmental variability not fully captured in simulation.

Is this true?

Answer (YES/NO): YES